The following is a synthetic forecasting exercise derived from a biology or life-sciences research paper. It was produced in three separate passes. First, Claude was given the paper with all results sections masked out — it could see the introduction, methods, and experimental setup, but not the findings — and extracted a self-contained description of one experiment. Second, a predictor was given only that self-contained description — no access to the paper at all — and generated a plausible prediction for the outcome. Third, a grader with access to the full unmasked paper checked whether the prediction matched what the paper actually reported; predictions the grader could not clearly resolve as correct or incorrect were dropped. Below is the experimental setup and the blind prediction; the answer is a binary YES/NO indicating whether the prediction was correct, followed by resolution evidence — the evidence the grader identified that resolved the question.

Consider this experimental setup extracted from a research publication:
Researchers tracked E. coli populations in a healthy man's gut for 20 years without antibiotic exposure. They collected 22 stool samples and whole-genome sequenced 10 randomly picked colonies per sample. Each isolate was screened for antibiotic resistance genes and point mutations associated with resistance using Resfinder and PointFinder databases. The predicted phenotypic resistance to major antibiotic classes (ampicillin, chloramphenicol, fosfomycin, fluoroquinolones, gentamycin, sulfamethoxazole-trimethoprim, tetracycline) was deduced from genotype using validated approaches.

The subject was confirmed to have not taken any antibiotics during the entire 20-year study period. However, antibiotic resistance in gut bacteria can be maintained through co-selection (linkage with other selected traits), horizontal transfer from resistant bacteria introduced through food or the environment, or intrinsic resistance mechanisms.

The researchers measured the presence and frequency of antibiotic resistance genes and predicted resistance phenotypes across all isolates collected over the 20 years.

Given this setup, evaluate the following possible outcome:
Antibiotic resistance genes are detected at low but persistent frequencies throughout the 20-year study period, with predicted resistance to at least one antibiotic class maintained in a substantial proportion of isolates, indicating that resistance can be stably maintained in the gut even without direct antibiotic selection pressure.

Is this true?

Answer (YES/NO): NO